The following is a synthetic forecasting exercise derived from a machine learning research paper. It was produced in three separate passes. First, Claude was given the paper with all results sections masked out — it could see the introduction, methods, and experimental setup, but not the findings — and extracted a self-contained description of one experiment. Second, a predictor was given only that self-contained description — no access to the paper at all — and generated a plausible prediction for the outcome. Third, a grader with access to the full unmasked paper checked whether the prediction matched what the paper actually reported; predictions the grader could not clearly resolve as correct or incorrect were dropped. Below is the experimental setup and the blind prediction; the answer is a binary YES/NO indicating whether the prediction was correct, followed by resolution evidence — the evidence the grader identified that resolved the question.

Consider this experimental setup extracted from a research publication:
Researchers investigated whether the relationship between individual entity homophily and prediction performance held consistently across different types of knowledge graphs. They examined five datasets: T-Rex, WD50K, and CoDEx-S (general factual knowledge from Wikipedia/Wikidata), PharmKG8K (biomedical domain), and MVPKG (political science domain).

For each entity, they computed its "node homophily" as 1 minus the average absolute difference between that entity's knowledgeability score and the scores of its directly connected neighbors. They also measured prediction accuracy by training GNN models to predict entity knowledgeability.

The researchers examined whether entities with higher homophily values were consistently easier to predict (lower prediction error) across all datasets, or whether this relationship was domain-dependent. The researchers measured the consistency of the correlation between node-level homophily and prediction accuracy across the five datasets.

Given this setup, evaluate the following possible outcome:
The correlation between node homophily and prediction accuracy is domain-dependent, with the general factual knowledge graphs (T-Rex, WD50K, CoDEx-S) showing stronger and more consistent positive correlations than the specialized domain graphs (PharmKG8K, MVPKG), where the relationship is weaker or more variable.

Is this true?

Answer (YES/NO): YES